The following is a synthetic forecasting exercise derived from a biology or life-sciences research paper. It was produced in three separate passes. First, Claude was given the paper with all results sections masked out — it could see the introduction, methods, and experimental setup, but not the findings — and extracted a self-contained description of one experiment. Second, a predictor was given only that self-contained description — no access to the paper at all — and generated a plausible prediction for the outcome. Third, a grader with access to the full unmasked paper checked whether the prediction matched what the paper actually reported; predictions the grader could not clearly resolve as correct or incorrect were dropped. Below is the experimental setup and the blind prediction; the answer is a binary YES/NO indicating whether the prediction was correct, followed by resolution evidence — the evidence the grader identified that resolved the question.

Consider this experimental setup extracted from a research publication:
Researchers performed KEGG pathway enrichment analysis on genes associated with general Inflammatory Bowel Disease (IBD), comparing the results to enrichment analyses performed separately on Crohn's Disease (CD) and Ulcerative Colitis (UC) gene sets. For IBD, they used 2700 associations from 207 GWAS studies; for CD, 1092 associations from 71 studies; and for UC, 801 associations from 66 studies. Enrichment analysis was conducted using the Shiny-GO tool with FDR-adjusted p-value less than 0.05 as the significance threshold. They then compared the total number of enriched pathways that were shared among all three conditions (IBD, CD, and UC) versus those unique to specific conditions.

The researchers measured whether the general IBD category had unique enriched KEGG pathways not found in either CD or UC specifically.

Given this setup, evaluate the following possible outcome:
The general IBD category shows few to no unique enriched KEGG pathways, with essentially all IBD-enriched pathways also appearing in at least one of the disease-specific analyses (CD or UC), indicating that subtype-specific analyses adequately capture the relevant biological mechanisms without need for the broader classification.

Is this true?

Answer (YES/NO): NO